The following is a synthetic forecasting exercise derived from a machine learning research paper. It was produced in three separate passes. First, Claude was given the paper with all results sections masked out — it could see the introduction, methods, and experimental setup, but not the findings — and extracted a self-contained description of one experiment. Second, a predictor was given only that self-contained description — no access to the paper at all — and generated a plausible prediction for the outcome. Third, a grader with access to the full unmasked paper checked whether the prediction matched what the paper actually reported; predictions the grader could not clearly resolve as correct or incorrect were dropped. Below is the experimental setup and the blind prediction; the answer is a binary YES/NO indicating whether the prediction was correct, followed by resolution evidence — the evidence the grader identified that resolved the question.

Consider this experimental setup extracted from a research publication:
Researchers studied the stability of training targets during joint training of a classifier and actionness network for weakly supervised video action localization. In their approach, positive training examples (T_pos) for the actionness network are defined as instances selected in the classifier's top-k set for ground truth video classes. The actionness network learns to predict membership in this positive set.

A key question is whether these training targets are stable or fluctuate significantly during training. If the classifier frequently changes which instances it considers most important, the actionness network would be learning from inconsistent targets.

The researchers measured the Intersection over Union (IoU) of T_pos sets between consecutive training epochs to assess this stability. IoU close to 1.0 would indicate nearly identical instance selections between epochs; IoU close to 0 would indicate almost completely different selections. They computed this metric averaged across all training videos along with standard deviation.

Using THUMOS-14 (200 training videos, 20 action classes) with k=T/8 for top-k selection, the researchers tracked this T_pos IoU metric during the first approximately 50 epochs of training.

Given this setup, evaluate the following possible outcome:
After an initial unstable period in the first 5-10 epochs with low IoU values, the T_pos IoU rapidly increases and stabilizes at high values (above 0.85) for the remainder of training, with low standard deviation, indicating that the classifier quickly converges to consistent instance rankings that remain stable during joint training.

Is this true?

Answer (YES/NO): YES